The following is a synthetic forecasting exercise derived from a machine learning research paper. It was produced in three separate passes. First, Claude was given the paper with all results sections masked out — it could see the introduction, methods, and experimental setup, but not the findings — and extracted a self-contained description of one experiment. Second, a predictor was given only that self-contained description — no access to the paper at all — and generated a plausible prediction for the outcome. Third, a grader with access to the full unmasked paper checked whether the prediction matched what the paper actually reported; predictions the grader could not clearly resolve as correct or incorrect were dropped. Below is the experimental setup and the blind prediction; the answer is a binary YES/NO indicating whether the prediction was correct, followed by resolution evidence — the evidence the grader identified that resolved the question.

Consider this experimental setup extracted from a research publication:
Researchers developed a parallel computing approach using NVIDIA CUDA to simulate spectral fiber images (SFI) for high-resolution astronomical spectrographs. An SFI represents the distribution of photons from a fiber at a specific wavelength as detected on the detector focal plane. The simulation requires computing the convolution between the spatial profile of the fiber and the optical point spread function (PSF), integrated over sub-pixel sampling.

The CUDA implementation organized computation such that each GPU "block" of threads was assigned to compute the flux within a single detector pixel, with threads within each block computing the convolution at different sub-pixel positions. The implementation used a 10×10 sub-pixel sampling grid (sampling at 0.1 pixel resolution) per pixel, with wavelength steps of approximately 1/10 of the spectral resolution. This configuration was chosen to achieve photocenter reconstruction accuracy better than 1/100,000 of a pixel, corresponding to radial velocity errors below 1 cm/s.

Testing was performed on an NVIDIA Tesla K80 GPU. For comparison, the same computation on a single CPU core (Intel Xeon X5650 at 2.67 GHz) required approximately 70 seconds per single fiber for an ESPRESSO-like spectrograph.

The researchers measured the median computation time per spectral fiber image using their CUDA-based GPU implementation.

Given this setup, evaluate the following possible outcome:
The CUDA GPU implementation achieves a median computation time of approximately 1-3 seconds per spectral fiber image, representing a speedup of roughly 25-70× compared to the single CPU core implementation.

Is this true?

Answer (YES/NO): NO